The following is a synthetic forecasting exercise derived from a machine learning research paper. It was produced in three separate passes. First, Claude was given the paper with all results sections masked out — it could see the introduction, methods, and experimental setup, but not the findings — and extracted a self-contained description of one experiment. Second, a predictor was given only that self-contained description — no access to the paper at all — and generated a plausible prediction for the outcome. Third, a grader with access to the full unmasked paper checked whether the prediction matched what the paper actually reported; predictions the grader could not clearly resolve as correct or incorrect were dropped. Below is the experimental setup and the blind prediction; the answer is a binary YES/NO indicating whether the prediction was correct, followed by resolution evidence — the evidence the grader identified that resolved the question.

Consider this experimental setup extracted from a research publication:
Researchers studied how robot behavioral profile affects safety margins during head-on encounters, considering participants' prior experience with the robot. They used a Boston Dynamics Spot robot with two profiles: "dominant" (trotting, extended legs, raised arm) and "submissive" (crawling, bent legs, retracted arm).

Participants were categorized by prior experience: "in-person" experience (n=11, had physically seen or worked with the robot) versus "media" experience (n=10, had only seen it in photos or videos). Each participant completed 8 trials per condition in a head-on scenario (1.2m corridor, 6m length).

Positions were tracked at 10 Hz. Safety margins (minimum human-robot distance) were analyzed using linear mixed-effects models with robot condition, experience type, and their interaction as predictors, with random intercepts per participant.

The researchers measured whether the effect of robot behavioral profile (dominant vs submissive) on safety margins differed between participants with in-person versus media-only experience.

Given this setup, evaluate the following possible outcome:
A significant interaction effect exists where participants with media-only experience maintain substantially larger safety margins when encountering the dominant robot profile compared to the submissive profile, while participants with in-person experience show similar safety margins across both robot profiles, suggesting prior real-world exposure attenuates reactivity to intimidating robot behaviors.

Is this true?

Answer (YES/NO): NO